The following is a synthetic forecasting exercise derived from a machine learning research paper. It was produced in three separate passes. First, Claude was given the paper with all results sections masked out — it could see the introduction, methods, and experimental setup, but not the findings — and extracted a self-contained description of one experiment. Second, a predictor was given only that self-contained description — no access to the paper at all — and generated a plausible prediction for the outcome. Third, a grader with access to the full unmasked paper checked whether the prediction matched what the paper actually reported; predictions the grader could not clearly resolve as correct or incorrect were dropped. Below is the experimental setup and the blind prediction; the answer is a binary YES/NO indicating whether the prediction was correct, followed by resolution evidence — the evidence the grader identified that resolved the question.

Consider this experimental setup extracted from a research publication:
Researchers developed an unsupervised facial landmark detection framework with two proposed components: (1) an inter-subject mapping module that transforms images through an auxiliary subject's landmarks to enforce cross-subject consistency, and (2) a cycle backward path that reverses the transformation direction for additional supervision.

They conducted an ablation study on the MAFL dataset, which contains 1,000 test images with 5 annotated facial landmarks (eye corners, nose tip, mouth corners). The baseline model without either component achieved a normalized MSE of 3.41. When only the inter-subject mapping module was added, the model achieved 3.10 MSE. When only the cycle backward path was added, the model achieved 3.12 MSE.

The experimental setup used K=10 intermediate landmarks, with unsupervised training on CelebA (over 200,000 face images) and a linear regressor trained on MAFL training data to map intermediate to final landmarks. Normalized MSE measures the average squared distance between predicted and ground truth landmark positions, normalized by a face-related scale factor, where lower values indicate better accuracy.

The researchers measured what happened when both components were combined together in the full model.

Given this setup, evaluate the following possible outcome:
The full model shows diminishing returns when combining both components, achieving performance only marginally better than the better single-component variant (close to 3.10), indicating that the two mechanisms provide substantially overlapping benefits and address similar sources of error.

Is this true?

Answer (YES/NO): YES